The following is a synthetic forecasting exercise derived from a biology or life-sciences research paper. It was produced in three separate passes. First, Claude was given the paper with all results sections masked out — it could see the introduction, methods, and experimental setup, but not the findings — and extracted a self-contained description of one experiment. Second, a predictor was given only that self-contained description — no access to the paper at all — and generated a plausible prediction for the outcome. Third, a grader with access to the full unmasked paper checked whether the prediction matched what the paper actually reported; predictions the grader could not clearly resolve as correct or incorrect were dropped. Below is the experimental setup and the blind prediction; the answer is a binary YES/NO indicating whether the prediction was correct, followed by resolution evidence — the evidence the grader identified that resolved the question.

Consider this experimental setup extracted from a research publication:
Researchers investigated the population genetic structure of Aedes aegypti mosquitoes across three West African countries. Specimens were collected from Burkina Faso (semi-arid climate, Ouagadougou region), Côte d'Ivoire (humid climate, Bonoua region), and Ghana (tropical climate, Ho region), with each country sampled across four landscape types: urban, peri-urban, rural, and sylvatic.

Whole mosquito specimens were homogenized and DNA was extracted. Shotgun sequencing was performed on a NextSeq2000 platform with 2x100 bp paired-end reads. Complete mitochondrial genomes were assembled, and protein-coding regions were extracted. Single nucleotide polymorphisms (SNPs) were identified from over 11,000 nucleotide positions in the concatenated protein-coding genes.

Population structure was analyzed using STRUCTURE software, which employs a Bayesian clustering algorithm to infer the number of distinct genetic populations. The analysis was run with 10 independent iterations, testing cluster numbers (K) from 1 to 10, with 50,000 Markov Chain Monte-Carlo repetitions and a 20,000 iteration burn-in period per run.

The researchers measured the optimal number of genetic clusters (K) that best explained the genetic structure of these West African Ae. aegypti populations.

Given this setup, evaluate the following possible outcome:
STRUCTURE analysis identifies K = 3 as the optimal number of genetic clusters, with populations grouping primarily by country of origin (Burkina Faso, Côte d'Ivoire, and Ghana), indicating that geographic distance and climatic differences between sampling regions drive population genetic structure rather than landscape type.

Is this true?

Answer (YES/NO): NO